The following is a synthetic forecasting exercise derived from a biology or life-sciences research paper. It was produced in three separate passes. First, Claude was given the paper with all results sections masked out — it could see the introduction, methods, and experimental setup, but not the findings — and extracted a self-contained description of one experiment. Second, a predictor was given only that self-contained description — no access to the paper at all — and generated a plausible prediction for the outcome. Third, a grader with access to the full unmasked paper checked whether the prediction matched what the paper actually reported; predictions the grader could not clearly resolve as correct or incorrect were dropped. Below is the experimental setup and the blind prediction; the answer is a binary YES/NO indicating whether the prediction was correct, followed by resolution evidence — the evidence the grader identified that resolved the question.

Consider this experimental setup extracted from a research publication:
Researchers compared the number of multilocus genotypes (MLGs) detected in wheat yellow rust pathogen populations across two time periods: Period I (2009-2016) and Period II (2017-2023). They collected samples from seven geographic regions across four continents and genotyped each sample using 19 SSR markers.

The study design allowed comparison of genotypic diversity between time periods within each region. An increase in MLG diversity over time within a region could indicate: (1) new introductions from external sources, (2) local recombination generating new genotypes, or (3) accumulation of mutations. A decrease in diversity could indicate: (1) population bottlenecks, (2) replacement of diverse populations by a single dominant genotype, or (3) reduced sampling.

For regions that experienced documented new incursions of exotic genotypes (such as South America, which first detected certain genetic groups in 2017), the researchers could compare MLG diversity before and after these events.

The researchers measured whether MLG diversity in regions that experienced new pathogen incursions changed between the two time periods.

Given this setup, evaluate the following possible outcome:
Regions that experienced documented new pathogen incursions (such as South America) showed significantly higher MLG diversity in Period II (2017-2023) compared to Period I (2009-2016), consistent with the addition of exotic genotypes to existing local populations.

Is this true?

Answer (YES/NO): NO